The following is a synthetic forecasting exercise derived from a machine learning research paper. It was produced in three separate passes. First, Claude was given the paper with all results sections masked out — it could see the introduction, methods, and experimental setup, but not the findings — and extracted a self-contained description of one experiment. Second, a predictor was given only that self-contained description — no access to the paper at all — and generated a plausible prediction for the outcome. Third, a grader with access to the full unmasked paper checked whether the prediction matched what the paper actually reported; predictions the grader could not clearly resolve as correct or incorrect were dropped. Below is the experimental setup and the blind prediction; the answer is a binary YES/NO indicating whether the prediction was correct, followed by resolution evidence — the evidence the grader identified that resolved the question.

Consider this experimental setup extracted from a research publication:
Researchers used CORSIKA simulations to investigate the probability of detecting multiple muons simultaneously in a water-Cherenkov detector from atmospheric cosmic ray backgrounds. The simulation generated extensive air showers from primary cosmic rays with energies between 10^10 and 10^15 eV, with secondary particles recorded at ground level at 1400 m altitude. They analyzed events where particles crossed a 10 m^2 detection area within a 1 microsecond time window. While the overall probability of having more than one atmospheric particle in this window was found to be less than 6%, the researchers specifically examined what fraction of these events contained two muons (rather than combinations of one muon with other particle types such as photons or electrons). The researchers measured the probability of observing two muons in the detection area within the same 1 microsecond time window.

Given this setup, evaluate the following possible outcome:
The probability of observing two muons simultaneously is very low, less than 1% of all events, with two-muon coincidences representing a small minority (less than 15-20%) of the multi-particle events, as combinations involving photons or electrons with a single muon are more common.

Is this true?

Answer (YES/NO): YES